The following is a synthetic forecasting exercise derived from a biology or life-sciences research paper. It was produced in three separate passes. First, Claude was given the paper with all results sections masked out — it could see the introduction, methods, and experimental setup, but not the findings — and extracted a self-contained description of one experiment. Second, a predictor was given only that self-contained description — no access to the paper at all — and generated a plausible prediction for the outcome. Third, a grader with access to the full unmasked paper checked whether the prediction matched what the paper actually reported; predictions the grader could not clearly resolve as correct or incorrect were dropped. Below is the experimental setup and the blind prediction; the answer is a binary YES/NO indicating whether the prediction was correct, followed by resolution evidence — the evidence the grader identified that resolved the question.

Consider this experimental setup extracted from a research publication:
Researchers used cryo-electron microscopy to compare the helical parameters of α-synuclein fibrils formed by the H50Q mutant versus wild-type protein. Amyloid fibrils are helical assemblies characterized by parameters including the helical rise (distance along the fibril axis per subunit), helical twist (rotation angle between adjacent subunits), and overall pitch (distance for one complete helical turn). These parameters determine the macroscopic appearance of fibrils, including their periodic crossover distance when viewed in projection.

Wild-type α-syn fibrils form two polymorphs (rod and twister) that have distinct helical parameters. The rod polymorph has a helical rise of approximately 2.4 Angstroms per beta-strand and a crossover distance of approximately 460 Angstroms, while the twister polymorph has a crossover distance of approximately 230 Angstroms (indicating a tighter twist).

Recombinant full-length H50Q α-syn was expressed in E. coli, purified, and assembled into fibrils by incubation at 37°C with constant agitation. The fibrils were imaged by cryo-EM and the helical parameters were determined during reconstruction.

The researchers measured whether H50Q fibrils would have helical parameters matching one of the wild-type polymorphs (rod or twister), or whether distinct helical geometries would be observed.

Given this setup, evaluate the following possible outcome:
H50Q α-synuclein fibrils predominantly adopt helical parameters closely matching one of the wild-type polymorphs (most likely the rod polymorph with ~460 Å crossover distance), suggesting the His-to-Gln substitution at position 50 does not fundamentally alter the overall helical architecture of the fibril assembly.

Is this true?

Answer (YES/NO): NO